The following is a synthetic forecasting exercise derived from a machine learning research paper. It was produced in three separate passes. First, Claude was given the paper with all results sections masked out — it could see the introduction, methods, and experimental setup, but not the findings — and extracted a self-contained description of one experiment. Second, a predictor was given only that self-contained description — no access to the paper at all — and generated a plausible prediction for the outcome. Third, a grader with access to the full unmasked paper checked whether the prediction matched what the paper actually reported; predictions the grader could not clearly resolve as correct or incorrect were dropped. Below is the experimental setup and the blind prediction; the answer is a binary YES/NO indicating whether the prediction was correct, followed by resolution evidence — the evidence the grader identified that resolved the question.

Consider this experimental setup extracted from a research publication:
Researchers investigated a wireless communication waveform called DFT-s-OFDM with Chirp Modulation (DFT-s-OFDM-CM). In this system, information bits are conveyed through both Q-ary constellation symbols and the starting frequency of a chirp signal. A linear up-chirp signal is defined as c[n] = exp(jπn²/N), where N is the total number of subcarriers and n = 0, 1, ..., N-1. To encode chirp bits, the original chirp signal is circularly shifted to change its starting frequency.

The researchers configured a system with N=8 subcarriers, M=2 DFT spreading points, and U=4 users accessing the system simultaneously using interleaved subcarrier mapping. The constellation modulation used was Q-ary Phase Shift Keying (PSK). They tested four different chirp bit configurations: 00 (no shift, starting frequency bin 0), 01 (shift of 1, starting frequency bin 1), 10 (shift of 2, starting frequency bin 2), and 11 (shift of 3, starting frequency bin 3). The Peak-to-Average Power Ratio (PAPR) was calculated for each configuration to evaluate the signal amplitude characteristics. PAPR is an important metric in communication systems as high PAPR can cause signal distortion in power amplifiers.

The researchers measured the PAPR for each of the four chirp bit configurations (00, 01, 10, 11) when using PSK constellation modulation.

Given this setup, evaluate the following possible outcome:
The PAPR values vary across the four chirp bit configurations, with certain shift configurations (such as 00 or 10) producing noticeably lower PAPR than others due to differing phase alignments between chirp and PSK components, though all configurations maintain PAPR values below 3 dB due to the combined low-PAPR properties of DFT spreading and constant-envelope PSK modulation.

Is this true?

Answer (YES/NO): NO